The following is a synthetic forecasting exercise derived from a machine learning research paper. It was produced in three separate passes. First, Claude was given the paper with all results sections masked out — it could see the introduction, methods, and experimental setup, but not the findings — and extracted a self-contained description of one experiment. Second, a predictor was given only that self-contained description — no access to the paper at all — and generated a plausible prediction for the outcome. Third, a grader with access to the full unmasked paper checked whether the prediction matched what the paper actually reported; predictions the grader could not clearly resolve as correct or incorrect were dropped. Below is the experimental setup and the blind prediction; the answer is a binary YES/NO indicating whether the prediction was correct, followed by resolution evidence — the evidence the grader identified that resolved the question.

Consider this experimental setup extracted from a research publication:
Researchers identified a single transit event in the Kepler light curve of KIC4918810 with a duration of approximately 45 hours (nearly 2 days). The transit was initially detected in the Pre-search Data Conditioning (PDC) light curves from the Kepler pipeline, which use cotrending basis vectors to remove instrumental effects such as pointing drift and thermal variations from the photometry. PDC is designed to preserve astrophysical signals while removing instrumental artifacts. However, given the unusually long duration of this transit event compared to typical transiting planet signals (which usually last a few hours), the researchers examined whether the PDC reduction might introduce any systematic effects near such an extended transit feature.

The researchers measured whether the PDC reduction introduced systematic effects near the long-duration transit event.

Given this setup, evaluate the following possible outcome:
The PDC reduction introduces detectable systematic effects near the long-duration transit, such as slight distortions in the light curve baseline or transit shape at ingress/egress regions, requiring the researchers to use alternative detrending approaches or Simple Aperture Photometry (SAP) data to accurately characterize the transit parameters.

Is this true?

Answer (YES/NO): YES